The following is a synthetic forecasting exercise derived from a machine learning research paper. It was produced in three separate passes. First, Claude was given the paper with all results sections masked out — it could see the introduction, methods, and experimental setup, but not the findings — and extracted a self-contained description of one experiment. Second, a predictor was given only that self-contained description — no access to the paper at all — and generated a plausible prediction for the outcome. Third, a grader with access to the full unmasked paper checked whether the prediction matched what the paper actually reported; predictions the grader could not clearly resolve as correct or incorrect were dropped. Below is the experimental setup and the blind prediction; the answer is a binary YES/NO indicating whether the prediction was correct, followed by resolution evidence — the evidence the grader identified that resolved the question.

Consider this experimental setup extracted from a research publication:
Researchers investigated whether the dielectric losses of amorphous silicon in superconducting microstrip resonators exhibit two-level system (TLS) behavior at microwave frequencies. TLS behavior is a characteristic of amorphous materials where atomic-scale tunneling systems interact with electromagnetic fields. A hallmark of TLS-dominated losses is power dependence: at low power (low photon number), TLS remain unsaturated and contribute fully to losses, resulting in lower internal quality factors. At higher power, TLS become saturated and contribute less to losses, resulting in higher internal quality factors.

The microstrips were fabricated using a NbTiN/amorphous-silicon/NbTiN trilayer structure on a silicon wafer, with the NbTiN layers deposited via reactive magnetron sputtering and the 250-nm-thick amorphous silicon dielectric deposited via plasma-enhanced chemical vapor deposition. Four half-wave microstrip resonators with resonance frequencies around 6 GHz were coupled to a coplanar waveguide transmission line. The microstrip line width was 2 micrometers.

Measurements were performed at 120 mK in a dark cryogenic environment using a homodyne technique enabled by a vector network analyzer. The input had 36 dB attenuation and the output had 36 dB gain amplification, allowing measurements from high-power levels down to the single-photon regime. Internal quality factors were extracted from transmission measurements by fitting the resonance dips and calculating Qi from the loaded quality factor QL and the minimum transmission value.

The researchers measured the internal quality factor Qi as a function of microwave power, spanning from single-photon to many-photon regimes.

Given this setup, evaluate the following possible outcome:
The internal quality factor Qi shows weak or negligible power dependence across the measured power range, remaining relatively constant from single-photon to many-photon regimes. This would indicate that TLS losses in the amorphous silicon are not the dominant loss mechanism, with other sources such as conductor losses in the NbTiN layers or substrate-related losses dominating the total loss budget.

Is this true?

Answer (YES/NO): NO